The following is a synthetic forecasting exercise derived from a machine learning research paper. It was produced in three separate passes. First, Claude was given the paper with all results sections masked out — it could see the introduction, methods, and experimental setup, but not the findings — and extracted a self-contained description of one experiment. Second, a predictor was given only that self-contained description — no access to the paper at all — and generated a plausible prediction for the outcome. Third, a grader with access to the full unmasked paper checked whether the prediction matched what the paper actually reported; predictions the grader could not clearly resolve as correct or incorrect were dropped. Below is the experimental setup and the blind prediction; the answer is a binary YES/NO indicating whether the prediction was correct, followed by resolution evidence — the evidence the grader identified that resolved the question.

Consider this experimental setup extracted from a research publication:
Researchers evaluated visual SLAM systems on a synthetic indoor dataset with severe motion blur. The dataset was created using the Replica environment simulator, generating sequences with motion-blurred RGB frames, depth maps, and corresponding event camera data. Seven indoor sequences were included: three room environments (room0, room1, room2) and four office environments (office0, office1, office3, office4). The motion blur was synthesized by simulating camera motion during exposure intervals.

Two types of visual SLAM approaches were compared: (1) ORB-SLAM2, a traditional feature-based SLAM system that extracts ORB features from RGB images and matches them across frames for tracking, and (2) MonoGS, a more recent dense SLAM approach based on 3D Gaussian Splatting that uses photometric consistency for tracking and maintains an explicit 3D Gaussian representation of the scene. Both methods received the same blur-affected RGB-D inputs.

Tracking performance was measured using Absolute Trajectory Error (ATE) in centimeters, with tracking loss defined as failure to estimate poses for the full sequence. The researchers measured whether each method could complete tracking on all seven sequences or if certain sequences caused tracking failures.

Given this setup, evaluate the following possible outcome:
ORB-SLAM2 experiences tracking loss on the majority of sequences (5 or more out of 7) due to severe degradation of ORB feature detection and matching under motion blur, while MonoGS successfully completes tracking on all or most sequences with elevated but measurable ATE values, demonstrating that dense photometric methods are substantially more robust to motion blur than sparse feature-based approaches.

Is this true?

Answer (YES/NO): YES